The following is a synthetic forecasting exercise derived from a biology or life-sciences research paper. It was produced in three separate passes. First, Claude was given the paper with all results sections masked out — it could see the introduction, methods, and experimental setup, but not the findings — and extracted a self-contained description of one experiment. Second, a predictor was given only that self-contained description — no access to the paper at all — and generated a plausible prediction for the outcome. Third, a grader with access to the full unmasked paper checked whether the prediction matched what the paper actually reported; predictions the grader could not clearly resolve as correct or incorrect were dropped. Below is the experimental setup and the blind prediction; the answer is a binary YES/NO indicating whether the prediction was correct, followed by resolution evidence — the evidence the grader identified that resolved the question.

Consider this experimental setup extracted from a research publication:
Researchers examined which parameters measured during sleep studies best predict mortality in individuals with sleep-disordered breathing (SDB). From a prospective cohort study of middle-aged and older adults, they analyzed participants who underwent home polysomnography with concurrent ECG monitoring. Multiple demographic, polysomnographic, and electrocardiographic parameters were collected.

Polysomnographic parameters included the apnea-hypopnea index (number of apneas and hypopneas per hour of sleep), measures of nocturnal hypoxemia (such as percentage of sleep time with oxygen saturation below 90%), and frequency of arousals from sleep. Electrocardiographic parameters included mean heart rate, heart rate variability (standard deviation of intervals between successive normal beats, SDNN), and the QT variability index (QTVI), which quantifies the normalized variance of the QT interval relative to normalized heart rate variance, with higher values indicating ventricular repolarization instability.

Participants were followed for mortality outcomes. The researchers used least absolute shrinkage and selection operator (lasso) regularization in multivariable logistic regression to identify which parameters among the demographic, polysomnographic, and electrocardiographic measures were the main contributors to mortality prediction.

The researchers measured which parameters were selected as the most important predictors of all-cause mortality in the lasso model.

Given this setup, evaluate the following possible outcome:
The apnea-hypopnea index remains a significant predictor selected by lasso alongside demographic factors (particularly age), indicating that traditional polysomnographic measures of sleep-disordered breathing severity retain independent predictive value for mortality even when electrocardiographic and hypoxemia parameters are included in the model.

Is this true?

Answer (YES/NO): NO